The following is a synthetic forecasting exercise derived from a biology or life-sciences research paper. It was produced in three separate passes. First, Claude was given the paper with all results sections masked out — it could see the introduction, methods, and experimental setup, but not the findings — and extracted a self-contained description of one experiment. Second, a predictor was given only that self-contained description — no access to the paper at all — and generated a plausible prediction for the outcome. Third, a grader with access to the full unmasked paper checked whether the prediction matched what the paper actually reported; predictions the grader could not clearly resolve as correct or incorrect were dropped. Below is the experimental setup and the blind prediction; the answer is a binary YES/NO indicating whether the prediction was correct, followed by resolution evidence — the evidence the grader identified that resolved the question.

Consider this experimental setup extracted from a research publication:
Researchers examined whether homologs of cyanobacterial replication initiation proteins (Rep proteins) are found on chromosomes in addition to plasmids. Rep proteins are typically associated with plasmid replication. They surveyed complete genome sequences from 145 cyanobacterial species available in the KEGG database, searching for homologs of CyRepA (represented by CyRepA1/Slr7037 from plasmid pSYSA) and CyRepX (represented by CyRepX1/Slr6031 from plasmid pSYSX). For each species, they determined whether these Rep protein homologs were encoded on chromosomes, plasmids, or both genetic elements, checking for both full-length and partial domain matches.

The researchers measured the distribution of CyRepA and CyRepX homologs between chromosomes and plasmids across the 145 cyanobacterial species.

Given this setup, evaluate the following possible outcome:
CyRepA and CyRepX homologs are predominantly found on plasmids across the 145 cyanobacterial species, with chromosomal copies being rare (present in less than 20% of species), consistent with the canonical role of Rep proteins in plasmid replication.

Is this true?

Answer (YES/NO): NO